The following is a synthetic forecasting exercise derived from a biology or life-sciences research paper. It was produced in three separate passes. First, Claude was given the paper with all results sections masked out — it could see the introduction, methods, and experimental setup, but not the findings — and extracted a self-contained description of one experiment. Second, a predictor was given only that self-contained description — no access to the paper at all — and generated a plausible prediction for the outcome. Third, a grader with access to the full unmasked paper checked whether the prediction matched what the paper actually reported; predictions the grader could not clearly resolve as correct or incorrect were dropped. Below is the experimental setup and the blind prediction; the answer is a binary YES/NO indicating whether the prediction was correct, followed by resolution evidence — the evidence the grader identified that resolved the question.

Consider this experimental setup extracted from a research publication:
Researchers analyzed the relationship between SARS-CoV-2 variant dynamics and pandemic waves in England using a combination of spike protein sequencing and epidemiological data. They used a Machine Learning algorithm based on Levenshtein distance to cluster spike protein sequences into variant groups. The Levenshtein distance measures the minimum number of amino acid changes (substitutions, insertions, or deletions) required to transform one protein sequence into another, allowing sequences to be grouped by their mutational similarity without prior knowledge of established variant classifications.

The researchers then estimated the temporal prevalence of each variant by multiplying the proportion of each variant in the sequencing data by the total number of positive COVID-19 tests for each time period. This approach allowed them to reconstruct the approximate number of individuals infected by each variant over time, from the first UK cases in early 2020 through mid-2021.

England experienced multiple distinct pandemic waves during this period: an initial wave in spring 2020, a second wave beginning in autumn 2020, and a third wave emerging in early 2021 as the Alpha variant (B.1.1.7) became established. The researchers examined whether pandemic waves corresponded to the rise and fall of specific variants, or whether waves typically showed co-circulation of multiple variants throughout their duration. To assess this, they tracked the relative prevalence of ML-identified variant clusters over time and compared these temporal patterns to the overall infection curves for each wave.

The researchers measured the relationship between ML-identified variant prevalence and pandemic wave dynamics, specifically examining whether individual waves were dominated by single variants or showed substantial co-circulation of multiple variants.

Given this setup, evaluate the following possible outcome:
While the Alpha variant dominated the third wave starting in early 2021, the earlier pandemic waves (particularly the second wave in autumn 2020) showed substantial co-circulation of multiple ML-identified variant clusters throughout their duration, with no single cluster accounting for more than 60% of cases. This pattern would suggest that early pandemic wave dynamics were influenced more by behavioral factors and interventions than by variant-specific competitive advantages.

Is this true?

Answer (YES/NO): NO